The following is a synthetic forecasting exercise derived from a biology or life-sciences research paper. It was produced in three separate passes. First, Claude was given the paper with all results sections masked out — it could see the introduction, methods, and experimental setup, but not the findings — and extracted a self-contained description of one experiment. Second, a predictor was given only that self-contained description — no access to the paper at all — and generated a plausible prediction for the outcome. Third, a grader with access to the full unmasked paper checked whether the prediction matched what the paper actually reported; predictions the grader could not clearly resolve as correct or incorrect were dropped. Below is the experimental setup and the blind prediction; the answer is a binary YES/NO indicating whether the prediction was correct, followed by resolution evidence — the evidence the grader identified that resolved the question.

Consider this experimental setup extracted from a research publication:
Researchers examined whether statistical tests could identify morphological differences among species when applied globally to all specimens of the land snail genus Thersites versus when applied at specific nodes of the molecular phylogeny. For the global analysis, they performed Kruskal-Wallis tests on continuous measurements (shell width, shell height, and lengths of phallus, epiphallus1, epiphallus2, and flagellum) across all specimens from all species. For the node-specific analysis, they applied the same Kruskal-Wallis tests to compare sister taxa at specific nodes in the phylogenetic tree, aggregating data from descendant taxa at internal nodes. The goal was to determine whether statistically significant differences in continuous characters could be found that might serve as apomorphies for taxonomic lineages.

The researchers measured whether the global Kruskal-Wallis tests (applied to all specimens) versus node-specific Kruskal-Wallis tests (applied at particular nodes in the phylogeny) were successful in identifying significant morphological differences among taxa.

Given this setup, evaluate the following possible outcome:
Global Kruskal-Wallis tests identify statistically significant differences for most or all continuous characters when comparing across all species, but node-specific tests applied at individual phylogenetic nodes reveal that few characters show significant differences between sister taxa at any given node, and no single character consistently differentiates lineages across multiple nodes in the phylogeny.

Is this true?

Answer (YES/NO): NO